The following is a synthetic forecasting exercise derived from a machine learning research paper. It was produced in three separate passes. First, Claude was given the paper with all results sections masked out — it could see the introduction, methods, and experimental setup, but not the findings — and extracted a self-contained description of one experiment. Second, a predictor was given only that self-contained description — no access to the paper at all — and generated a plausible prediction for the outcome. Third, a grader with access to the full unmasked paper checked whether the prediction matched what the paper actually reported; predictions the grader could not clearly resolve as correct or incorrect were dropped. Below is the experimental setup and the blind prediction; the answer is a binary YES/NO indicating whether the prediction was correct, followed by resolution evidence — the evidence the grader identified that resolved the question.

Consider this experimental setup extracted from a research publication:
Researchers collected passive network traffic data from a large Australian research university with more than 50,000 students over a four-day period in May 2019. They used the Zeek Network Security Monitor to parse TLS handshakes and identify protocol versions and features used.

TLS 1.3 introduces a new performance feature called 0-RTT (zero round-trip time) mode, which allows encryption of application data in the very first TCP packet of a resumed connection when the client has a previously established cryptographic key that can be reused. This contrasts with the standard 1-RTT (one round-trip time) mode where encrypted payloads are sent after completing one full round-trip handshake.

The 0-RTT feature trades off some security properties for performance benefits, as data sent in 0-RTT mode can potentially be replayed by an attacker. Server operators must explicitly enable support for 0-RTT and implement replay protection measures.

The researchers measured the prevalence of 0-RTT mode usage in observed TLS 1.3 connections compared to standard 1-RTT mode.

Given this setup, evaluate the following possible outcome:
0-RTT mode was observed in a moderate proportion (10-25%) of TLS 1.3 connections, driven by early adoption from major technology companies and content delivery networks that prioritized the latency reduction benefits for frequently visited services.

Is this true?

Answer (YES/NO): NO